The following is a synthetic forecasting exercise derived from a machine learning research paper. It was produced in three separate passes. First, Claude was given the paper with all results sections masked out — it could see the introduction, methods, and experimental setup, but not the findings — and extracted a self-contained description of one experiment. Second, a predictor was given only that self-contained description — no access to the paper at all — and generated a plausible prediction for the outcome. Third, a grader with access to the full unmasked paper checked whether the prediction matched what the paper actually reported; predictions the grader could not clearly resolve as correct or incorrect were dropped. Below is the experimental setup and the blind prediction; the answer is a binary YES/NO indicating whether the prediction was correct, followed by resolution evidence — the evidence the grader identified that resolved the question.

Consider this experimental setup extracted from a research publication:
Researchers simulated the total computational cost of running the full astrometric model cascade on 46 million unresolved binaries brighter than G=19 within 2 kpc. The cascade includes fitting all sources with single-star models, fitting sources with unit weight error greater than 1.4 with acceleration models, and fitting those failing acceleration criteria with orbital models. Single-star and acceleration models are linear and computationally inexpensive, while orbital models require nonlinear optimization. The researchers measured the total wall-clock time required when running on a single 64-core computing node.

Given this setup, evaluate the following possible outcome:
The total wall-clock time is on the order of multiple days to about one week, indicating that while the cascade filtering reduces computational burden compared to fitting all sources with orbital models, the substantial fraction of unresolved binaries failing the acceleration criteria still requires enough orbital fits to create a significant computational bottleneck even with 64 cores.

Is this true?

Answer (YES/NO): NO